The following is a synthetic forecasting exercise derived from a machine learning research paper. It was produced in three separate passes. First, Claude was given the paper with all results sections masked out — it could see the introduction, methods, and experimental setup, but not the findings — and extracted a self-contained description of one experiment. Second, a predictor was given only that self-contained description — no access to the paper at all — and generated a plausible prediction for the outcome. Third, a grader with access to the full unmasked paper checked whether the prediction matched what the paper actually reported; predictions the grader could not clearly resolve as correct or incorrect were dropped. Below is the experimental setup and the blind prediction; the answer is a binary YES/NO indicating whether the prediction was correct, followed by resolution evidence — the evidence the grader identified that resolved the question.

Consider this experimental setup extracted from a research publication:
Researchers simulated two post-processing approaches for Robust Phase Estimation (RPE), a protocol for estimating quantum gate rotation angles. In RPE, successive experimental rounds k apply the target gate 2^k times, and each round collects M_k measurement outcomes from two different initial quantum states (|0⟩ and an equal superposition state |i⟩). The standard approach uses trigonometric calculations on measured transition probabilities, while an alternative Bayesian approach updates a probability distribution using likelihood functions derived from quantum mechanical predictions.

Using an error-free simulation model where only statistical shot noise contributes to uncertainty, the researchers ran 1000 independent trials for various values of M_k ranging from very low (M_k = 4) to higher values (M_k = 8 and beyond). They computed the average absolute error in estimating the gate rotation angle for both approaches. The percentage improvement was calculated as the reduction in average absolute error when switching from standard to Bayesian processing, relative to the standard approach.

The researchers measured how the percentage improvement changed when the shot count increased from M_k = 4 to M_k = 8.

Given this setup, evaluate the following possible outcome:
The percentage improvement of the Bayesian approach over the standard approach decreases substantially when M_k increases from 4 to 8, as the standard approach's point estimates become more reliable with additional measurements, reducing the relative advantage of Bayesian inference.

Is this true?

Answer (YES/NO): YES